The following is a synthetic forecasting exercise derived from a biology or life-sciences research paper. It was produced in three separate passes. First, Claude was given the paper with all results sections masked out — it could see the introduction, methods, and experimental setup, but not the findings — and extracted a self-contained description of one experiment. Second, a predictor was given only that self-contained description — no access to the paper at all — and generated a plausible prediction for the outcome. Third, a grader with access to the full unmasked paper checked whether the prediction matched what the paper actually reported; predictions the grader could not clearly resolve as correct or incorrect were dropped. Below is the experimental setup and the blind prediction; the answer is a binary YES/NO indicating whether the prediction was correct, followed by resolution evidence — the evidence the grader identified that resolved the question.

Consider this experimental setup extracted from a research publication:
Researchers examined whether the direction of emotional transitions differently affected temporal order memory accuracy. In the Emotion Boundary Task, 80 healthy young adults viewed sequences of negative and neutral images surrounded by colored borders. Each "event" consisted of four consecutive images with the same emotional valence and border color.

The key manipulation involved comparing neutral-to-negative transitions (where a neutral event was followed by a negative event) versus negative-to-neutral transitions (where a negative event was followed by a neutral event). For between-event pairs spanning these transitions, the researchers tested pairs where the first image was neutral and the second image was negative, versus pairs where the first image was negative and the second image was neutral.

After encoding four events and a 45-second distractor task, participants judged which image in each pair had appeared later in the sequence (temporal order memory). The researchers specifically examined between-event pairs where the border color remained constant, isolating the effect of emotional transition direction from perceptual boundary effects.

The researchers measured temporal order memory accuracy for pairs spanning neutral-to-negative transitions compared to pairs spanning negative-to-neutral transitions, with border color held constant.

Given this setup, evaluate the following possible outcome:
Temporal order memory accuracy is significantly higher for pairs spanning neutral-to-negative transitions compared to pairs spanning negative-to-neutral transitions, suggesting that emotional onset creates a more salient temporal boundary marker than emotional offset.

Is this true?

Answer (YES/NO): NO